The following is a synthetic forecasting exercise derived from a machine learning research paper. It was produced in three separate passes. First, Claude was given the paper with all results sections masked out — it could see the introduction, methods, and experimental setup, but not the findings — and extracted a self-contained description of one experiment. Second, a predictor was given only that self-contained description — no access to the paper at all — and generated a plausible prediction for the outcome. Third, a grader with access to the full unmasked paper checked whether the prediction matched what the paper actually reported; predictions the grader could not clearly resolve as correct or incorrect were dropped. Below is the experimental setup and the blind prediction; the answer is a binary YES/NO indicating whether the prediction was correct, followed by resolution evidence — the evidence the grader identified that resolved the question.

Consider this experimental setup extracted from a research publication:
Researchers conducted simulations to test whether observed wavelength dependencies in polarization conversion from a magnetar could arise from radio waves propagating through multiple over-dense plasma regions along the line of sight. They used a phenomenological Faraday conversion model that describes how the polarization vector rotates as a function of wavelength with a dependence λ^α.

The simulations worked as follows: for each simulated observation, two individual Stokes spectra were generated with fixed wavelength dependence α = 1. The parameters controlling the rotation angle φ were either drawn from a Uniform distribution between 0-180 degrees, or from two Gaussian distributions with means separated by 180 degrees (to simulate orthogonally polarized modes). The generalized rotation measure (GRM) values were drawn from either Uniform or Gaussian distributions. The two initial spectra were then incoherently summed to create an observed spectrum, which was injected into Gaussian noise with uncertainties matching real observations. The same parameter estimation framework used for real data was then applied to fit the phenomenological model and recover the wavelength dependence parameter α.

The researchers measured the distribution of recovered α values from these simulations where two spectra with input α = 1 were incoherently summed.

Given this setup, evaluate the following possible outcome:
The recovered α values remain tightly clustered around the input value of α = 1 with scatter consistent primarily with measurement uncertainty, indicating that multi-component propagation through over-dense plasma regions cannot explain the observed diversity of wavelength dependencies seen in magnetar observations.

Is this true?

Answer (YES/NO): NO